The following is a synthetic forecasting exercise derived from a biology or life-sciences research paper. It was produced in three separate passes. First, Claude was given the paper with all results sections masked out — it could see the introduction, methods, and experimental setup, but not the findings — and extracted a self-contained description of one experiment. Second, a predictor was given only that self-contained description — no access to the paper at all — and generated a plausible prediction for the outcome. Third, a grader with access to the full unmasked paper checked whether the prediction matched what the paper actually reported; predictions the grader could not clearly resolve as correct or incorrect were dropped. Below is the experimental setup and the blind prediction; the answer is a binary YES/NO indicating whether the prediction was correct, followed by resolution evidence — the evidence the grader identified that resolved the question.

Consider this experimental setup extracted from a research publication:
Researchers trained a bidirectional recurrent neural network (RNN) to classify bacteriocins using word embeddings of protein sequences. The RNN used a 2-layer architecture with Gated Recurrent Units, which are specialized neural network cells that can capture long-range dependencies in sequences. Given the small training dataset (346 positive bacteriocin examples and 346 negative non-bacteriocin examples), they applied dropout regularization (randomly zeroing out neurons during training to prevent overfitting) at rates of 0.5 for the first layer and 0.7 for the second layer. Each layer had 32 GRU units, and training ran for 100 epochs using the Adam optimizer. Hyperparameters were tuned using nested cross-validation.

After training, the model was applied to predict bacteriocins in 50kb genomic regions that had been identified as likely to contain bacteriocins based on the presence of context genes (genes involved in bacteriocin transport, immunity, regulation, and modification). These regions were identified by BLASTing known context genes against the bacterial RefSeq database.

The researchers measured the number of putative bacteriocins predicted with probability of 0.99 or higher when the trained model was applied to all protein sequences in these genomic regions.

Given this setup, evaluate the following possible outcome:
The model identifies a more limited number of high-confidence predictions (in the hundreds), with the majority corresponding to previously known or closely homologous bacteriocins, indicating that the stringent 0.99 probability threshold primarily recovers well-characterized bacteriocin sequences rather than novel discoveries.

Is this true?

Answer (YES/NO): NO